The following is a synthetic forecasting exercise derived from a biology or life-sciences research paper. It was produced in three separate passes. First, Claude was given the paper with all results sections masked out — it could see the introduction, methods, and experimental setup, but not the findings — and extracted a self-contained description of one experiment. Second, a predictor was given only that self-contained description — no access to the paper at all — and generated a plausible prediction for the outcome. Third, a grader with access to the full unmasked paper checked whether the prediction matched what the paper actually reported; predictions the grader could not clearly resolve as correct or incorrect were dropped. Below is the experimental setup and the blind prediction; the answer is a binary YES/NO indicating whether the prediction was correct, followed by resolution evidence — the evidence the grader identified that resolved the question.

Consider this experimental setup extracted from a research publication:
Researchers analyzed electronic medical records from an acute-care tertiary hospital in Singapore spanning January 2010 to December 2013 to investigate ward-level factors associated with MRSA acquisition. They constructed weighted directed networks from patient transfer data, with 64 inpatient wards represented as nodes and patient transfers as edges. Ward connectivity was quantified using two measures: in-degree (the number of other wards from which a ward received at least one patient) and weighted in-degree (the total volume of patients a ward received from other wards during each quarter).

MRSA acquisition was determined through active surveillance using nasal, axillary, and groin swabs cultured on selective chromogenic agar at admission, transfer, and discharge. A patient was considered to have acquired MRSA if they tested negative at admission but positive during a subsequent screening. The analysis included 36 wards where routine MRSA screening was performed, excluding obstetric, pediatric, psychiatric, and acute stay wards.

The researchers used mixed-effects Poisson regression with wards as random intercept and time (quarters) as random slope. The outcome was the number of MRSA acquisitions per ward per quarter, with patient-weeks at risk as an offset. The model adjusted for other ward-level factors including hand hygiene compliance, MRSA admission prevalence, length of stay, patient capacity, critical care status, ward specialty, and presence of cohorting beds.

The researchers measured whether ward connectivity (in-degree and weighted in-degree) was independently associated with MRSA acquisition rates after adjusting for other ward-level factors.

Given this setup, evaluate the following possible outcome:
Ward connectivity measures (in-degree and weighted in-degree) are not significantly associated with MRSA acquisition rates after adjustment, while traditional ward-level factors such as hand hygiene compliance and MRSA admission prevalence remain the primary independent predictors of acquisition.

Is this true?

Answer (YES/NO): NO